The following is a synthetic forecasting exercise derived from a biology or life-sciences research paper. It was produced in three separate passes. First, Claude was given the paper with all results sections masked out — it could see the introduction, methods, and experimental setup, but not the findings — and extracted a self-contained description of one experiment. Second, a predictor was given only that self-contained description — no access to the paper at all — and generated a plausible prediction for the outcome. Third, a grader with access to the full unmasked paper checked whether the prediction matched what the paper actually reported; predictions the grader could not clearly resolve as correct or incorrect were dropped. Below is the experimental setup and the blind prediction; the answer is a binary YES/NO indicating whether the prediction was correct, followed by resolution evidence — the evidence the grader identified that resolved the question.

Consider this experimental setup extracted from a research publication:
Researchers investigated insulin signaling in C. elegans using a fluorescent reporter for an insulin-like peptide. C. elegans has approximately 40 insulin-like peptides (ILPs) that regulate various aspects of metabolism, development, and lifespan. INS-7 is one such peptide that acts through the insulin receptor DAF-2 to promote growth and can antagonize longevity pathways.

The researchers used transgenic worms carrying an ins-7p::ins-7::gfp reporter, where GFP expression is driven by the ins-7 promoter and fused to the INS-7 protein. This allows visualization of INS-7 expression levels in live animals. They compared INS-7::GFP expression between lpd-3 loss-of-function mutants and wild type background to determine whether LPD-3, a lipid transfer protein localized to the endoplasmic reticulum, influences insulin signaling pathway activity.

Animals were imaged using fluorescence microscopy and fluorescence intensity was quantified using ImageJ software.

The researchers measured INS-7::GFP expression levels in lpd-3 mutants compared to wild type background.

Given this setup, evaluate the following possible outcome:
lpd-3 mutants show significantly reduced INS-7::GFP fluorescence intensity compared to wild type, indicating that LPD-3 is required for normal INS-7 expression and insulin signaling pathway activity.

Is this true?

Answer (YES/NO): NO